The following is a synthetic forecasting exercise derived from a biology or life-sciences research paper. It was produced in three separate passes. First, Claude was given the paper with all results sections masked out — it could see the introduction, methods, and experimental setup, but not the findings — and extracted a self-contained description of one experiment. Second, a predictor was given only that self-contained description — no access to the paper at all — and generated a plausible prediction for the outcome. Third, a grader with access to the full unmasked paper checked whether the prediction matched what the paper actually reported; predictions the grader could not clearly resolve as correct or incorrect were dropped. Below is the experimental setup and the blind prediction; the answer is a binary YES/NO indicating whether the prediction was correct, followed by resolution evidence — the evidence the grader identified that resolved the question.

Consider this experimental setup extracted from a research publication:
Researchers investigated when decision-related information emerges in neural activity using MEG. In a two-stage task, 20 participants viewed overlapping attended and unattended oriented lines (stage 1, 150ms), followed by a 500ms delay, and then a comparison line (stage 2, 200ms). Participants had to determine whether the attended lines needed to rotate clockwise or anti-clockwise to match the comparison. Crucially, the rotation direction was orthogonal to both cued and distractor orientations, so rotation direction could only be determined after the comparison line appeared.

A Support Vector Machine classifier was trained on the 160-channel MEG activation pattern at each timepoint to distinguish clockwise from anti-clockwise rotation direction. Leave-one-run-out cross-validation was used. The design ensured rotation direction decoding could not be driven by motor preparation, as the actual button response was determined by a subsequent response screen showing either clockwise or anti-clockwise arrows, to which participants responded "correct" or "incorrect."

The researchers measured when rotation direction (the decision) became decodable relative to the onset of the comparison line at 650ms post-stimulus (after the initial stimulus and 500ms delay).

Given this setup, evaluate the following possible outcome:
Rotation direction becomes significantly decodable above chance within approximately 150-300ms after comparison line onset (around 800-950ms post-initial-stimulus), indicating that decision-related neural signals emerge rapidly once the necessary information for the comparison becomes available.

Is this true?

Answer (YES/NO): YES